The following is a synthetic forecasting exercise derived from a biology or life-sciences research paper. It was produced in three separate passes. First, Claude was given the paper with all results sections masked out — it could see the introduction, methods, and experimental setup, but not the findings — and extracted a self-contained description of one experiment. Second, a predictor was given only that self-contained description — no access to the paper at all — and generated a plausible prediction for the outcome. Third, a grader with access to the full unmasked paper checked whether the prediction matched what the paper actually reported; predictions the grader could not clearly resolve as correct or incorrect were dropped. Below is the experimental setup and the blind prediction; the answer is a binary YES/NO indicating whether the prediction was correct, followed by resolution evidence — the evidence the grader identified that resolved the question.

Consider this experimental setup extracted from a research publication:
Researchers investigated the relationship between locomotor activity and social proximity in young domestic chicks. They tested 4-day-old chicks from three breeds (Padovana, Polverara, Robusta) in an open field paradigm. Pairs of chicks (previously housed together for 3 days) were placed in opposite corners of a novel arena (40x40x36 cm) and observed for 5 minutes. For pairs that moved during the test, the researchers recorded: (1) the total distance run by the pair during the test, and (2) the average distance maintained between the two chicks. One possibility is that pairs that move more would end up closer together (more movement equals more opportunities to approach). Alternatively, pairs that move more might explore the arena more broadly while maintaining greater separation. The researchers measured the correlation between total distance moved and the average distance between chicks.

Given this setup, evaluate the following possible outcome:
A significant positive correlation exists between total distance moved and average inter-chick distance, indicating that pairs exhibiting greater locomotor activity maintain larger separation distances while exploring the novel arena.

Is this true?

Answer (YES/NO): NO